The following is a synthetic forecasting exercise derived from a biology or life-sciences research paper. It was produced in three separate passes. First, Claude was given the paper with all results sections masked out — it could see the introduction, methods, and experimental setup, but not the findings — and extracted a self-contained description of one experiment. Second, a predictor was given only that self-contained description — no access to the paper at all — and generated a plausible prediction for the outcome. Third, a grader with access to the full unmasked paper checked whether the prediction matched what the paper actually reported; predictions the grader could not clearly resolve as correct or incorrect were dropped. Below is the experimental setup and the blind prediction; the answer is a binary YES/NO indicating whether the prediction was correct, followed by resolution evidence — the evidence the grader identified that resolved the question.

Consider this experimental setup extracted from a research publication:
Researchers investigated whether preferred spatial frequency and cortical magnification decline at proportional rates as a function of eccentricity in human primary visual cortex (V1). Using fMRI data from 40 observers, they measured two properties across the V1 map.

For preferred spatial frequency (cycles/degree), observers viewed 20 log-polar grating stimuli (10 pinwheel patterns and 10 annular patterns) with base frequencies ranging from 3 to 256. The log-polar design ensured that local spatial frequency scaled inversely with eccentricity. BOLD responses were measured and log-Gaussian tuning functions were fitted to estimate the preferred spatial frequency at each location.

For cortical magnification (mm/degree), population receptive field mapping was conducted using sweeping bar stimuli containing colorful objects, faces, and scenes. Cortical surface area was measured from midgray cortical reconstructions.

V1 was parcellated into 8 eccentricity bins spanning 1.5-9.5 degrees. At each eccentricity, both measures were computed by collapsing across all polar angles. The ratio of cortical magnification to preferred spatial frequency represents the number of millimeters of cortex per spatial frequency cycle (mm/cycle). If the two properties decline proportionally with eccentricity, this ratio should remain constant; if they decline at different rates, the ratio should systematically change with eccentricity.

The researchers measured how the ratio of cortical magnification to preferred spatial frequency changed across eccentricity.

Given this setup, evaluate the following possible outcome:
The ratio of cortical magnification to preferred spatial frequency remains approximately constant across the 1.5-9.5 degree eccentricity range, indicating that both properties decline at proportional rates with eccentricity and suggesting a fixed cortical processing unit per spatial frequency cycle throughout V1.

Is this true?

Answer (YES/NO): YES